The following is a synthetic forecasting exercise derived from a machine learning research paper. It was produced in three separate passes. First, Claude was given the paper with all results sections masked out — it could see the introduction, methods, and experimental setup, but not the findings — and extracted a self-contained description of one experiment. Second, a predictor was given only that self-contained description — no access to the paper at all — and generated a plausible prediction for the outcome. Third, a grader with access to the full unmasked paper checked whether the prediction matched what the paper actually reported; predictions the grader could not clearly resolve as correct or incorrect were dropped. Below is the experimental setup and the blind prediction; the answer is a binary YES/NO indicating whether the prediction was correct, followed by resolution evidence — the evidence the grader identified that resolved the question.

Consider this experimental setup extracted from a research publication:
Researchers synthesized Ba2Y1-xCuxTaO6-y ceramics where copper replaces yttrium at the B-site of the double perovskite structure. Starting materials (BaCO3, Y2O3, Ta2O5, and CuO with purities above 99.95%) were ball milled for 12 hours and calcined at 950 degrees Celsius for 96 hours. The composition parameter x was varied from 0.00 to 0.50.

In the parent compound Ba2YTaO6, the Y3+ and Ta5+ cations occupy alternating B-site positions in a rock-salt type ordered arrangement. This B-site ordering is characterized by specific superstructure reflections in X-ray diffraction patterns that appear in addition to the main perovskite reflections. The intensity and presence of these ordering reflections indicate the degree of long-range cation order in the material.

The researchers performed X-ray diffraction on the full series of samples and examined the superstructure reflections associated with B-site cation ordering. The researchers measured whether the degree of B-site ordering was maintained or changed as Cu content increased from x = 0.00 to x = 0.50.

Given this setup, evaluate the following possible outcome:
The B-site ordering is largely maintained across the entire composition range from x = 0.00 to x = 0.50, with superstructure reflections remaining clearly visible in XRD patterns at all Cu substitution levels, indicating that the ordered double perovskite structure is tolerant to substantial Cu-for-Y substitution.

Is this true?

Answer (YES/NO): NO